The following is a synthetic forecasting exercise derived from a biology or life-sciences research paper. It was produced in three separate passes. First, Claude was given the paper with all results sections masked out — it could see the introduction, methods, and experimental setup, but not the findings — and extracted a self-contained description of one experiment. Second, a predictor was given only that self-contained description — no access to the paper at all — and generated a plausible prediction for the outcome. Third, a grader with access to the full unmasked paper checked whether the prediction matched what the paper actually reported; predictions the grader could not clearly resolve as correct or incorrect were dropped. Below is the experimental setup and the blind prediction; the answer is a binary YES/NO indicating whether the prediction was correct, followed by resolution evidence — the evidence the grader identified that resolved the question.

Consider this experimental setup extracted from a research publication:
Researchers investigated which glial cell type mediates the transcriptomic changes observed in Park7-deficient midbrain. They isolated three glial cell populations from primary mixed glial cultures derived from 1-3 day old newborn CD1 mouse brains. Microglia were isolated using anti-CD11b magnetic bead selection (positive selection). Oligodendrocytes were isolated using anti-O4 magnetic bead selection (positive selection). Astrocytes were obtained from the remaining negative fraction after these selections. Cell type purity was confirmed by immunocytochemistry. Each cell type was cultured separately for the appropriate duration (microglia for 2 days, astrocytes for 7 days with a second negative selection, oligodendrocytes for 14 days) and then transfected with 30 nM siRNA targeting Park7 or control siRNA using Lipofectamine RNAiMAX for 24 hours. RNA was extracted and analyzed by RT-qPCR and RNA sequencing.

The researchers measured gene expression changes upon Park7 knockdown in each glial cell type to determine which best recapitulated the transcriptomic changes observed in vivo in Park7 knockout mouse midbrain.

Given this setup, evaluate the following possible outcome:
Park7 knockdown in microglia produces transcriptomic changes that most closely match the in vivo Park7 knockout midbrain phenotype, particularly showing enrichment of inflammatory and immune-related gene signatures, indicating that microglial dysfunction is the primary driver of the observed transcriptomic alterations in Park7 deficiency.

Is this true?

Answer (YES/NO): NO